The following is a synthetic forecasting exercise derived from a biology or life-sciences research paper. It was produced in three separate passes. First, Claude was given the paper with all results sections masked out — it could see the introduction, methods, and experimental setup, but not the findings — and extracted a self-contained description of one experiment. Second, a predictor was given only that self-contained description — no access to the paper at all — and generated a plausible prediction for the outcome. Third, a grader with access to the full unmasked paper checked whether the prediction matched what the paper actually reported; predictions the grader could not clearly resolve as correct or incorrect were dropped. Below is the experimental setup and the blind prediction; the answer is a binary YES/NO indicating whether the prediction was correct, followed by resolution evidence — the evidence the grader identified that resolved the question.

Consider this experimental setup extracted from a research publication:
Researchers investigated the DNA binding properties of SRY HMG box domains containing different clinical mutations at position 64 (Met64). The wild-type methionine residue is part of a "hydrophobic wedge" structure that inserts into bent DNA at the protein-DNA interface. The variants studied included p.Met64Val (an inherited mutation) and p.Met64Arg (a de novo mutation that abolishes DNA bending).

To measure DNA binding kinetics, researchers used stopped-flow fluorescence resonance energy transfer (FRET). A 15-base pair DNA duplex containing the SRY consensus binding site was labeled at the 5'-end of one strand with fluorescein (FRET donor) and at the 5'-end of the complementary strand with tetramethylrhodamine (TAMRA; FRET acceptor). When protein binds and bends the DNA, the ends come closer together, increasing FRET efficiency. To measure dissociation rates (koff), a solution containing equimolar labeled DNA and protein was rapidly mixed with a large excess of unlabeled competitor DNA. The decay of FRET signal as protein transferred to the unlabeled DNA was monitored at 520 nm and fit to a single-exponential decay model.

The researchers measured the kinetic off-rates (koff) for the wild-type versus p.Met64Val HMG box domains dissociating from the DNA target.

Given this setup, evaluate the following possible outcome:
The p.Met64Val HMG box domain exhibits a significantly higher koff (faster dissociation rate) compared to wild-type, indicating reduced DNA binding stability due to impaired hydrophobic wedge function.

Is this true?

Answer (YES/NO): YES